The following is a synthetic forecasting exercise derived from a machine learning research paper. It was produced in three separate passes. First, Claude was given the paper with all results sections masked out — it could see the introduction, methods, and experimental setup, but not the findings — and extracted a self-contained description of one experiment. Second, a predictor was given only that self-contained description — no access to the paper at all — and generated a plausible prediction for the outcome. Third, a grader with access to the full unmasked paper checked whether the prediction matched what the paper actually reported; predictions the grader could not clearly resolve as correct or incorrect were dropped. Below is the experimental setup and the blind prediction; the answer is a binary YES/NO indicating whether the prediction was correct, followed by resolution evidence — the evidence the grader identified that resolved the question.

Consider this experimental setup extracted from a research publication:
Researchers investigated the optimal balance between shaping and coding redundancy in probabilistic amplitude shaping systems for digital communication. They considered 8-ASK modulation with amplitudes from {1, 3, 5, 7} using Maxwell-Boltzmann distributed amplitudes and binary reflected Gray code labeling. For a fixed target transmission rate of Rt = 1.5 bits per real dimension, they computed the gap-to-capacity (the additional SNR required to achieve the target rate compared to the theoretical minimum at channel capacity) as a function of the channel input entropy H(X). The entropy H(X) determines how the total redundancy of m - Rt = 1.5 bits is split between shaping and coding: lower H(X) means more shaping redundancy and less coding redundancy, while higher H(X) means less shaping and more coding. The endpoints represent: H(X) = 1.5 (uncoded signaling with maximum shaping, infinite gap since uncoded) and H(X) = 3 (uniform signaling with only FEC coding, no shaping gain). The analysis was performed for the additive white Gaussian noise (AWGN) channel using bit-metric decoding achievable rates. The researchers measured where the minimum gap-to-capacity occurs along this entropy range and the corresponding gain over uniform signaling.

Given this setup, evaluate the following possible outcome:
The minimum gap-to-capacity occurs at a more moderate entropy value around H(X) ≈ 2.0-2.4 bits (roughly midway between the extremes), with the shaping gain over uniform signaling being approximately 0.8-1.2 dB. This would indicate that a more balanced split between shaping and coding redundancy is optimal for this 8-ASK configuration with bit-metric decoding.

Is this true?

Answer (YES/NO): YES